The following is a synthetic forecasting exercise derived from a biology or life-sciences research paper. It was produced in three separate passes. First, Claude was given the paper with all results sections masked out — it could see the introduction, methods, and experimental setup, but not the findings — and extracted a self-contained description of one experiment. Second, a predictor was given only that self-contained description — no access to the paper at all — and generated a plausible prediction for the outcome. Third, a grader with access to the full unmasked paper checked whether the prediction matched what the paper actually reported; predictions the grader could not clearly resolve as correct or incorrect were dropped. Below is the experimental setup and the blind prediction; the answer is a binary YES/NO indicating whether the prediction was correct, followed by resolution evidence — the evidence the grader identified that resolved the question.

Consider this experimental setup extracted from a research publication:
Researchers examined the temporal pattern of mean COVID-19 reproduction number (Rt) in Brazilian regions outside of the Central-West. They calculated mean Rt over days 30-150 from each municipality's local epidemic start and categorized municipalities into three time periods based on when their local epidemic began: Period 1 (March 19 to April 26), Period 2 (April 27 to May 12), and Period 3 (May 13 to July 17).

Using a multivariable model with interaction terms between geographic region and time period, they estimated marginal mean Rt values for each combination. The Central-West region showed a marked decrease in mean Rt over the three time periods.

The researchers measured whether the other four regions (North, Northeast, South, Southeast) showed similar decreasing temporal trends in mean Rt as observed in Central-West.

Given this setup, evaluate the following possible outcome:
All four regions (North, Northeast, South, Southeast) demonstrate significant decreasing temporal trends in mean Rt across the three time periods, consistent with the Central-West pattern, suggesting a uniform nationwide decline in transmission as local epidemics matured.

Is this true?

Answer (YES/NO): NO